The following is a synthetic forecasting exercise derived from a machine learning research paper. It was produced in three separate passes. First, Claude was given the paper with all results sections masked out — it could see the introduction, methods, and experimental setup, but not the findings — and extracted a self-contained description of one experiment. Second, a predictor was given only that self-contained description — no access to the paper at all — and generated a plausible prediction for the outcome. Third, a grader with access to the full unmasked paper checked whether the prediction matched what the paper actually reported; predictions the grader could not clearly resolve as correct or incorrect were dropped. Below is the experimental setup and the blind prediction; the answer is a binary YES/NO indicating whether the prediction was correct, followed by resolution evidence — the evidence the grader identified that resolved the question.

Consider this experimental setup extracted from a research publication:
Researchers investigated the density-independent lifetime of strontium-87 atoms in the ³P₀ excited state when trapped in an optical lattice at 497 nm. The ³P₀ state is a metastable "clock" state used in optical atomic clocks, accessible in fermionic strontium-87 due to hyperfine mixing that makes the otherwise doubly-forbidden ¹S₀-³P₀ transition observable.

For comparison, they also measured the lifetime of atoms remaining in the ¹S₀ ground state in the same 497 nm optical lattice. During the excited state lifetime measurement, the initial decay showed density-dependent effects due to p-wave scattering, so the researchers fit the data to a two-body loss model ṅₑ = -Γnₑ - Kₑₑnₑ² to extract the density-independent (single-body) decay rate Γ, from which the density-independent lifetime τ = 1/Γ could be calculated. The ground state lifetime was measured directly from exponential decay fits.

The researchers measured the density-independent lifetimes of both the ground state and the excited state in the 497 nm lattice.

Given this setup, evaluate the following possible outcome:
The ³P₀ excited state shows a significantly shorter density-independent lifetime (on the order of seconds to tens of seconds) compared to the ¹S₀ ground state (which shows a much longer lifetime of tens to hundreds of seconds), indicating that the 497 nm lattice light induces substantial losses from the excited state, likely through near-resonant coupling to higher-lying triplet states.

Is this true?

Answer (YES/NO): NO